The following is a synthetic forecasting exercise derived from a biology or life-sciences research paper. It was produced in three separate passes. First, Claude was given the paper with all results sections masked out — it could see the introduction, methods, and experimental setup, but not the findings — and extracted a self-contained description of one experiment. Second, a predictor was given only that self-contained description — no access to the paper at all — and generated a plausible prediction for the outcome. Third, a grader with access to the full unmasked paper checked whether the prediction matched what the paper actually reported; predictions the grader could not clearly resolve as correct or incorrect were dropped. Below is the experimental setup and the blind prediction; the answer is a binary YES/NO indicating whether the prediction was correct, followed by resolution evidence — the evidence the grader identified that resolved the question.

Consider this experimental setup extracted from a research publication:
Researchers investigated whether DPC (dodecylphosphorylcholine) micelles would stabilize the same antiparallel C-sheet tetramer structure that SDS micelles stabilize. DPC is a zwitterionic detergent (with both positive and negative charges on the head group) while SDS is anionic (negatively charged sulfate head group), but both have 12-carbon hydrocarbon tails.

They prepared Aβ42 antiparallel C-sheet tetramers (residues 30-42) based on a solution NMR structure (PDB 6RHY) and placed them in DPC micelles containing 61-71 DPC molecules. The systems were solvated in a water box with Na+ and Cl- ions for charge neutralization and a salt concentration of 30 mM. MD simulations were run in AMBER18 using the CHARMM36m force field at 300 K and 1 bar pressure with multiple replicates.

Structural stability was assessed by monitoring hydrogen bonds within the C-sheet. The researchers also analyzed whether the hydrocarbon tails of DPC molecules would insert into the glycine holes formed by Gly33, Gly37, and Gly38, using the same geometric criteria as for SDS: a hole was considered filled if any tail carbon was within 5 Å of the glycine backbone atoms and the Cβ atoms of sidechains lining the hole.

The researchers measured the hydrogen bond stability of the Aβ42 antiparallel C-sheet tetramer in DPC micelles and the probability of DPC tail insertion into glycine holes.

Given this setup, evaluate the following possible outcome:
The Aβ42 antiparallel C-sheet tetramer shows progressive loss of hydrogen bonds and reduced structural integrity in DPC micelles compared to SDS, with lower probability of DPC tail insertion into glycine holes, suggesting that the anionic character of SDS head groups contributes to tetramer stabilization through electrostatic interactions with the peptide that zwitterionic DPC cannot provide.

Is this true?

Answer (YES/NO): NO